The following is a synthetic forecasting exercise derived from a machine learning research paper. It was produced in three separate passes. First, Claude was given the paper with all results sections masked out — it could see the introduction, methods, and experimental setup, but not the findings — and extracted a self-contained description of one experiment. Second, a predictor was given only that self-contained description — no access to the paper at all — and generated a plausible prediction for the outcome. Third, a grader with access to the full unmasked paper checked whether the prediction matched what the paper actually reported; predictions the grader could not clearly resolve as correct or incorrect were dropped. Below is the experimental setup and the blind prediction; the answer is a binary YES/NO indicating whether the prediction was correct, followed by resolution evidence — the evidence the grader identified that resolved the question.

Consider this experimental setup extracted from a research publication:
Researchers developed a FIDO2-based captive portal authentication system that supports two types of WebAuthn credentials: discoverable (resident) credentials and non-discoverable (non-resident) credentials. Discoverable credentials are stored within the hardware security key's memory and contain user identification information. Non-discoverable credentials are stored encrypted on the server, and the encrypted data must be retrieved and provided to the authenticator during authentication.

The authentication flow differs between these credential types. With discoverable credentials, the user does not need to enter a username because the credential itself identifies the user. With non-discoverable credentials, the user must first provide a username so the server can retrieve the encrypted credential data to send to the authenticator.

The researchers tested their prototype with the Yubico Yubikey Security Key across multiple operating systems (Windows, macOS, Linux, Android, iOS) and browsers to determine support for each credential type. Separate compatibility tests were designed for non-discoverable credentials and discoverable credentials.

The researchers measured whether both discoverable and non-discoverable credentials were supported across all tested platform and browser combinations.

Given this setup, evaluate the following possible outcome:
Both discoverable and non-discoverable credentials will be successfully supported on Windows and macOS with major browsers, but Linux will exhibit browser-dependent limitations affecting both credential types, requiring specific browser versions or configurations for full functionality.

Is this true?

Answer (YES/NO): NO